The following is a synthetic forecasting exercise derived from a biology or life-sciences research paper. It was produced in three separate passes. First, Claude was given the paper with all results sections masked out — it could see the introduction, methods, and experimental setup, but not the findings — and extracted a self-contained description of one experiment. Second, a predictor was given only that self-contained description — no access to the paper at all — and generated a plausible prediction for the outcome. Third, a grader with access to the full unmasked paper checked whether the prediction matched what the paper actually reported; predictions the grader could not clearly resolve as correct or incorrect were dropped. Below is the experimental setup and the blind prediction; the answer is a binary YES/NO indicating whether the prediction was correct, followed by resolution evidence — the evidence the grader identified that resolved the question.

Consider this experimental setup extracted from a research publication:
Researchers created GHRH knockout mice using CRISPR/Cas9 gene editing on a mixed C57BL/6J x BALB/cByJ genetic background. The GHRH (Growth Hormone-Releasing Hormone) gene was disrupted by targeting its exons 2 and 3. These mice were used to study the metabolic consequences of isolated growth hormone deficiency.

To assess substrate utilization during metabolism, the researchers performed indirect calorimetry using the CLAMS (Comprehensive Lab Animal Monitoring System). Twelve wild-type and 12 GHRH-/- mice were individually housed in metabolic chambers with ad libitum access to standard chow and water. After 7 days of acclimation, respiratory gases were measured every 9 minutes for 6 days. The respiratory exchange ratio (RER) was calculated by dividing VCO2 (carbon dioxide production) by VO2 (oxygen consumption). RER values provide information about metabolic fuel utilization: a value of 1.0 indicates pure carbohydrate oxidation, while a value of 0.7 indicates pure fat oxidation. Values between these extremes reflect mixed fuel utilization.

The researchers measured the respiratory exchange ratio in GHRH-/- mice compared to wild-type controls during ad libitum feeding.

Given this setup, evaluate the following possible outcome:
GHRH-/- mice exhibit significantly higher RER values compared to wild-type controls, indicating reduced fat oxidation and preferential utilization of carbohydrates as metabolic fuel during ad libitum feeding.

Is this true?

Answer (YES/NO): NO